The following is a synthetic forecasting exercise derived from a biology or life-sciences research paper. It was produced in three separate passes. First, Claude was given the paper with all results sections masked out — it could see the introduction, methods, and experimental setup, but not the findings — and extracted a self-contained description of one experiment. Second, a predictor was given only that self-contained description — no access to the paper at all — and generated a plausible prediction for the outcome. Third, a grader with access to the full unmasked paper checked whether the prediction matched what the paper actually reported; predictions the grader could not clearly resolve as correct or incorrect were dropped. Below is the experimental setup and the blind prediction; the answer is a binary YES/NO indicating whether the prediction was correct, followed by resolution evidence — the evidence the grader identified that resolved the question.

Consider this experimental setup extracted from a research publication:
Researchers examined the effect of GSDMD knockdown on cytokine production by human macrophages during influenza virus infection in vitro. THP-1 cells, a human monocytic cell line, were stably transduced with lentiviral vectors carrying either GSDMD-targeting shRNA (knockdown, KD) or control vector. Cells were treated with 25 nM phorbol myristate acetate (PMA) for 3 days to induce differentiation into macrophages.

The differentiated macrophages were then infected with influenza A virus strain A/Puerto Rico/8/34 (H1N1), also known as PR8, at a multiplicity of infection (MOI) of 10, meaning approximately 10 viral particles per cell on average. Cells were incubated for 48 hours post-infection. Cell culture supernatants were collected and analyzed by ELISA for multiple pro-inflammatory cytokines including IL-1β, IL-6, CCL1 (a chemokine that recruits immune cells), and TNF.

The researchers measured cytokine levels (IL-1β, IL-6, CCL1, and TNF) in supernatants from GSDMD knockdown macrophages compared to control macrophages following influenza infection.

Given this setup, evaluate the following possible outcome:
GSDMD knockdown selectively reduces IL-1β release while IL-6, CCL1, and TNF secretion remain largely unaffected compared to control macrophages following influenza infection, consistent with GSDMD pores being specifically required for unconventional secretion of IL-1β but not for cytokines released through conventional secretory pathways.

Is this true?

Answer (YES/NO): NO